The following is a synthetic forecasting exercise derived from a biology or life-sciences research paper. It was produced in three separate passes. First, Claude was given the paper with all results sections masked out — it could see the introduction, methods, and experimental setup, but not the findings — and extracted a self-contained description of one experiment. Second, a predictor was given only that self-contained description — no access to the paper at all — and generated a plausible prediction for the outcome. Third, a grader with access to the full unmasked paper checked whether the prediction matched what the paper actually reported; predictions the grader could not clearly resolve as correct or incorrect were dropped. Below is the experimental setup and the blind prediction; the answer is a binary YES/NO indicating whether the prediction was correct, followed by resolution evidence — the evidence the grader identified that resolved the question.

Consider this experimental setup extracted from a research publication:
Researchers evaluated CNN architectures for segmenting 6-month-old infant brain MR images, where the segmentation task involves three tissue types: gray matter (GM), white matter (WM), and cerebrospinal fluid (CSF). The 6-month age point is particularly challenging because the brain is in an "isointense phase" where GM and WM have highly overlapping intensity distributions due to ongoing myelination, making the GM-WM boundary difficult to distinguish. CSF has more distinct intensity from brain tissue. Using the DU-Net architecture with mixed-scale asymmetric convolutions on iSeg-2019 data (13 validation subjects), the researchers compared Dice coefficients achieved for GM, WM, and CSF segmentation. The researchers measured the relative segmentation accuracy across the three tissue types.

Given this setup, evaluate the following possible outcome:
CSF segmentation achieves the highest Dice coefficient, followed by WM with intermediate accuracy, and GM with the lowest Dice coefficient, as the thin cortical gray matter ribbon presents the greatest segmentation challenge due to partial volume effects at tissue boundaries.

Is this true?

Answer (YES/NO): NO